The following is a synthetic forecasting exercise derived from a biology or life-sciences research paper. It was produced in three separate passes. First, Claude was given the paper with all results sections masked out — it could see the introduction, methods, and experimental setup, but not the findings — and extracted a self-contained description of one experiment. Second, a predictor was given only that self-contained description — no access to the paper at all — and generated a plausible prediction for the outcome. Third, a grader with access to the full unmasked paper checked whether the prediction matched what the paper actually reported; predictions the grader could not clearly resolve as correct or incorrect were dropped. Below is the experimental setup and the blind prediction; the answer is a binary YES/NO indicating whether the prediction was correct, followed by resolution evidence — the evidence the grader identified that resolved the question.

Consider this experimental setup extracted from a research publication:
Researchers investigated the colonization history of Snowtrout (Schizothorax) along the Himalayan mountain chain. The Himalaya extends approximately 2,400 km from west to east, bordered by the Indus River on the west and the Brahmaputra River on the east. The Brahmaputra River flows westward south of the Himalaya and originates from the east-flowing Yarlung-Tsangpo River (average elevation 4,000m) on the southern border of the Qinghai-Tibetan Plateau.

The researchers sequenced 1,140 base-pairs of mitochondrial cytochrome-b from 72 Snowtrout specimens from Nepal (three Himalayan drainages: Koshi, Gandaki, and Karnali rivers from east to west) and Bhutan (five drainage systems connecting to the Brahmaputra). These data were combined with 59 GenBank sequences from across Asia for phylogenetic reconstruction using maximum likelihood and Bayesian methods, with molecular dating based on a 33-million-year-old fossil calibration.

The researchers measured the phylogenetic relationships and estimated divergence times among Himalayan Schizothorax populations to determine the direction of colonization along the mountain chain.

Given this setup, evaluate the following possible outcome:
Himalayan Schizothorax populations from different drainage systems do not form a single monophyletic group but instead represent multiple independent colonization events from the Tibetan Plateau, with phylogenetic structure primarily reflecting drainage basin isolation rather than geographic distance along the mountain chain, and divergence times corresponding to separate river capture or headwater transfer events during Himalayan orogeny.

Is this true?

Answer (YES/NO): NO